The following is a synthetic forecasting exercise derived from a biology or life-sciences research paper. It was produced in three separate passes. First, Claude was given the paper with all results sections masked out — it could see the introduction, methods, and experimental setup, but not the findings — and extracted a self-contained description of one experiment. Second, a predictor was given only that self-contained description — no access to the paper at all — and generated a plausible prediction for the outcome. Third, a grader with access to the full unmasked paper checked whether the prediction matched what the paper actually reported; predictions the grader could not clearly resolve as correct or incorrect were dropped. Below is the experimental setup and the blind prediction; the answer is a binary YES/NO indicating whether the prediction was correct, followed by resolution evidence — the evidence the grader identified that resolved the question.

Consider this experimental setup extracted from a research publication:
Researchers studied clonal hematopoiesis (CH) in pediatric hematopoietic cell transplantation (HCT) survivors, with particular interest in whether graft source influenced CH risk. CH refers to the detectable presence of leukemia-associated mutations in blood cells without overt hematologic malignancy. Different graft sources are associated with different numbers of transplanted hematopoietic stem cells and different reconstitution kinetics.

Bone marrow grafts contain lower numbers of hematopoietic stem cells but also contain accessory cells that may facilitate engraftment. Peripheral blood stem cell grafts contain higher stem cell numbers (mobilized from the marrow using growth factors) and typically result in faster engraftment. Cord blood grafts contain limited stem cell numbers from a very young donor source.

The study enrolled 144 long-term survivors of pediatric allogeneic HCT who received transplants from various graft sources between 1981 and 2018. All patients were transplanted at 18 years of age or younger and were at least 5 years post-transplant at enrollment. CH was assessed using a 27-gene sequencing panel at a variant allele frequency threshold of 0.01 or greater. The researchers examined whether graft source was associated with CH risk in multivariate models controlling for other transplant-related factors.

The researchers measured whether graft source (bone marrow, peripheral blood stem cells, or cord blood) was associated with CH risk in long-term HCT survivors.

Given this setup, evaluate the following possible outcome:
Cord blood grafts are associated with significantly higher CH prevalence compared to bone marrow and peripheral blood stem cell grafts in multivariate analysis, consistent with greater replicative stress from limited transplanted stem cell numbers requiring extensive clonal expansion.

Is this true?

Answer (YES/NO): NO